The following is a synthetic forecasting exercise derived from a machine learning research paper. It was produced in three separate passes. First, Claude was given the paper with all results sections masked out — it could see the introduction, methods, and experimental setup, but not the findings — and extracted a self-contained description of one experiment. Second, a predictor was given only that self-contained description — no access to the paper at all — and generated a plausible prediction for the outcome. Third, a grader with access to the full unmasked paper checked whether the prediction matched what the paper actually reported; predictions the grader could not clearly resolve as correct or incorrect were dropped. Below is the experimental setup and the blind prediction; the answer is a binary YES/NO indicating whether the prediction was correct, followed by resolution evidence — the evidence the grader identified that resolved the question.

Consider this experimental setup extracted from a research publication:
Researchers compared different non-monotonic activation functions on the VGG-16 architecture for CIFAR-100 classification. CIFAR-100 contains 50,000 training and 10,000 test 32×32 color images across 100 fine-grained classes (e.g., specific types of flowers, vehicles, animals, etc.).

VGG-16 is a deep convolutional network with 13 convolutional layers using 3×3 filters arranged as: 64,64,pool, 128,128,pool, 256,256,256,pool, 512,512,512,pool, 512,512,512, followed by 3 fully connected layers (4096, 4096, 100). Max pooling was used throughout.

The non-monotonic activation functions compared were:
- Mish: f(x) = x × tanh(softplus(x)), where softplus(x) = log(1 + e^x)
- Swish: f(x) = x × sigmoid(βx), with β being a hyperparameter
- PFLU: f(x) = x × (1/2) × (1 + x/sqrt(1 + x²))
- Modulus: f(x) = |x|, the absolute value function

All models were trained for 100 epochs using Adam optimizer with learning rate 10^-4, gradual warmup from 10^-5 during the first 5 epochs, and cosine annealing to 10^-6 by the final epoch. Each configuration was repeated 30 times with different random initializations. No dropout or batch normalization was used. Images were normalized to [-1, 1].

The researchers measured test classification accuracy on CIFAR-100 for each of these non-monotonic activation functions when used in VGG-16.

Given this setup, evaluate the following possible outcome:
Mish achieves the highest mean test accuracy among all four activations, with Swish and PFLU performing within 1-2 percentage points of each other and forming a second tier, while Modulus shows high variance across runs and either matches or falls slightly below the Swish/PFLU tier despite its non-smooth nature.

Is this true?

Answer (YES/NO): NO